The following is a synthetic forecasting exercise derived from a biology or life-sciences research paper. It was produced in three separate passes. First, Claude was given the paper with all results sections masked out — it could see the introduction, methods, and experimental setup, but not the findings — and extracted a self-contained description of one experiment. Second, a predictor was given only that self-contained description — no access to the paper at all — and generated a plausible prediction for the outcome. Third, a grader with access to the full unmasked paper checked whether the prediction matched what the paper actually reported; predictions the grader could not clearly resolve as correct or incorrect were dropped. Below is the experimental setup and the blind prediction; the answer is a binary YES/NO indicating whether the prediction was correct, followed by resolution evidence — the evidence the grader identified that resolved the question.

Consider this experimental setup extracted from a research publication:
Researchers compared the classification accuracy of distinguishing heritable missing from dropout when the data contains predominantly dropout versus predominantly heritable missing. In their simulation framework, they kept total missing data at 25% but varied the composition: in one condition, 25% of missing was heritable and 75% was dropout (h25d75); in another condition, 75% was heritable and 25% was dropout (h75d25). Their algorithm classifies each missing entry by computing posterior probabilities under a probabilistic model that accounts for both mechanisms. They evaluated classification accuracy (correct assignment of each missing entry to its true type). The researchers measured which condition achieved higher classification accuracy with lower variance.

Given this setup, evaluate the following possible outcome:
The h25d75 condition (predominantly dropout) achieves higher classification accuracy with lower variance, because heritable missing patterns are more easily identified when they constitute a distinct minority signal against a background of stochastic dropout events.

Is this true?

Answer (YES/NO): YES